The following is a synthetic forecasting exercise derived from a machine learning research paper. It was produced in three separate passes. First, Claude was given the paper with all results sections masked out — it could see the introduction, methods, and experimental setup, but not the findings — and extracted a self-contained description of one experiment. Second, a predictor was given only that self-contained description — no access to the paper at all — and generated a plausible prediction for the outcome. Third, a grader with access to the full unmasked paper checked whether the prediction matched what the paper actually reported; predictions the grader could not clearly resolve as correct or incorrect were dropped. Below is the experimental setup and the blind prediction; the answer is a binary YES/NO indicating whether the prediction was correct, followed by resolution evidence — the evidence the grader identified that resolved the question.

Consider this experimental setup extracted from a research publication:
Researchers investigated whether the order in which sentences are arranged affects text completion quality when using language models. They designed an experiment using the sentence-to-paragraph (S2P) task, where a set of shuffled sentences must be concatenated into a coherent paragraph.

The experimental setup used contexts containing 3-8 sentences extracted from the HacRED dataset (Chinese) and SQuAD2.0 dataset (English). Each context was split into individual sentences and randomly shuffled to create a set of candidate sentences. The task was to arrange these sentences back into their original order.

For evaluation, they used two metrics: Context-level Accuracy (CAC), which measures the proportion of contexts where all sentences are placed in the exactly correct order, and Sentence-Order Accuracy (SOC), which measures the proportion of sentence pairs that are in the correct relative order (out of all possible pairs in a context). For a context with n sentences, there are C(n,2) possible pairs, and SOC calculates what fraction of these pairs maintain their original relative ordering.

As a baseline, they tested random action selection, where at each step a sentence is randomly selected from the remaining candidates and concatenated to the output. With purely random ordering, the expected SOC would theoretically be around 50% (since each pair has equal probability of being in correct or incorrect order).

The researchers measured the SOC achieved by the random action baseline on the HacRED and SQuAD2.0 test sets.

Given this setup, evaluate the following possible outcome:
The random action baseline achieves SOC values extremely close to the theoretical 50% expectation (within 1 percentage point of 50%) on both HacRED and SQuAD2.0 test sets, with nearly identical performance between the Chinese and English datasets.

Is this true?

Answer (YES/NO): NO